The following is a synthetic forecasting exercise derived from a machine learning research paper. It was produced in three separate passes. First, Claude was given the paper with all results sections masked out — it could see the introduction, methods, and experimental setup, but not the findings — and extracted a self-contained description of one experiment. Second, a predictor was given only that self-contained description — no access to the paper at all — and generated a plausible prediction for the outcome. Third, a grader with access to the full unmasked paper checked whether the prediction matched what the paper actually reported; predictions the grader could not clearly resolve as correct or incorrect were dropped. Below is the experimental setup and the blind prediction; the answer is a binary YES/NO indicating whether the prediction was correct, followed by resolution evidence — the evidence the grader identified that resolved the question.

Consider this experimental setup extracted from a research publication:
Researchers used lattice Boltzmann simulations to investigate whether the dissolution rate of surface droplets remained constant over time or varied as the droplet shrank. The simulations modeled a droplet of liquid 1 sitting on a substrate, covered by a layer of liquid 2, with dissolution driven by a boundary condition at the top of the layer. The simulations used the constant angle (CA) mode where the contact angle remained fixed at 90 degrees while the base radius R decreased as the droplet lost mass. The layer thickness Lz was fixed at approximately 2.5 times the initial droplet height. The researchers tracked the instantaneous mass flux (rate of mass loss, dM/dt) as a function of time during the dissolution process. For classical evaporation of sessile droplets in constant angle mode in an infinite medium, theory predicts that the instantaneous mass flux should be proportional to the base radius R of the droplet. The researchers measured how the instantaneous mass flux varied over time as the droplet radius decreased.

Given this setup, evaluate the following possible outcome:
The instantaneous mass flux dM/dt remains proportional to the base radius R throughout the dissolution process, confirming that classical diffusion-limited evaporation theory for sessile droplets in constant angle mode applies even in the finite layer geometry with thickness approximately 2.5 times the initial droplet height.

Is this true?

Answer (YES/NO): NO